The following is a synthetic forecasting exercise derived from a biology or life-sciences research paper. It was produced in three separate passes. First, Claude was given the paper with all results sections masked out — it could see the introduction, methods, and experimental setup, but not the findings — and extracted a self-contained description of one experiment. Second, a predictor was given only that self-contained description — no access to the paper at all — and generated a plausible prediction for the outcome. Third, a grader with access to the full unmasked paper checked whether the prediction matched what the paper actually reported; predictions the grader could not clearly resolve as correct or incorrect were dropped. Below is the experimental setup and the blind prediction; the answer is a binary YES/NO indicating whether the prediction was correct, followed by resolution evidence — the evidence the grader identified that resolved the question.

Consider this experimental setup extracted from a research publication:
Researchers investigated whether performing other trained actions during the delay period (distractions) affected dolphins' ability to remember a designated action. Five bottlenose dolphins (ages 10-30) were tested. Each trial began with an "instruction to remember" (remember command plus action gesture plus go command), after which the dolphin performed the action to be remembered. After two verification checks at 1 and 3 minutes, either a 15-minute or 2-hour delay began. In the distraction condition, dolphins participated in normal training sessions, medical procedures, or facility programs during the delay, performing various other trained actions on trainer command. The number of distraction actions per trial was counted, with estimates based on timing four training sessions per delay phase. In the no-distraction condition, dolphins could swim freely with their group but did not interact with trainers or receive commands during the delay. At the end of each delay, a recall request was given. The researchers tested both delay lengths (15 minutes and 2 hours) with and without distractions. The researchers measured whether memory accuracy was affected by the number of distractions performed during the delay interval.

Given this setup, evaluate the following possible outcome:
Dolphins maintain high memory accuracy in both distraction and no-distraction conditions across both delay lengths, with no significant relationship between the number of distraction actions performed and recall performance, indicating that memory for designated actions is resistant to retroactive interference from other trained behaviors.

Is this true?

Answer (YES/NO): YES